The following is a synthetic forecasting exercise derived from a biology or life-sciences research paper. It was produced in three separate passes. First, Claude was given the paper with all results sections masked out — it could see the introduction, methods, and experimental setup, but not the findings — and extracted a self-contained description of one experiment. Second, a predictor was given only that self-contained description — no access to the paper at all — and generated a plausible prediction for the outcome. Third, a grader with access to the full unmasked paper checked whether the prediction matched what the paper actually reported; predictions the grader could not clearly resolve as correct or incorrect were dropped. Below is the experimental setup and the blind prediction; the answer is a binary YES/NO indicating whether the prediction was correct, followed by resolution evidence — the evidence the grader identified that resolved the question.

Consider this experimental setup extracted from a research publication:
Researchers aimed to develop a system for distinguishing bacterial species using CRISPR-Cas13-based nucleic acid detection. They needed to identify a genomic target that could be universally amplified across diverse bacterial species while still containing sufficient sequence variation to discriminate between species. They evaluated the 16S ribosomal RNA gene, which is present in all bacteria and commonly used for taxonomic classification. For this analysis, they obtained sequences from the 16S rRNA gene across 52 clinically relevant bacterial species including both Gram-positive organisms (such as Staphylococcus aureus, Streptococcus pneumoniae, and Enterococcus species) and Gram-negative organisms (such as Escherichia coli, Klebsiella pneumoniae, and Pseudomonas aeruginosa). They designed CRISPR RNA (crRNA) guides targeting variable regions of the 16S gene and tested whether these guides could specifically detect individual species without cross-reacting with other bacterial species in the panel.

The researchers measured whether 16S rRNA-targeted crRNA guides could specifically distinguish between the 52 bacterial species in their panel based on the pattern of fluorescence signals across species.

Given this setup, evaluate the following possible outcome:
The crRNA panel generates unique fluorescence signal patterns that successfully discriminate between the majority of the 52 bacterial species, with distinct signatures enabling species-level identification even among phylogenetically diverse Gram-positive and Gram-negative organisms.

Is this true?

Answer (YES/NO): NO